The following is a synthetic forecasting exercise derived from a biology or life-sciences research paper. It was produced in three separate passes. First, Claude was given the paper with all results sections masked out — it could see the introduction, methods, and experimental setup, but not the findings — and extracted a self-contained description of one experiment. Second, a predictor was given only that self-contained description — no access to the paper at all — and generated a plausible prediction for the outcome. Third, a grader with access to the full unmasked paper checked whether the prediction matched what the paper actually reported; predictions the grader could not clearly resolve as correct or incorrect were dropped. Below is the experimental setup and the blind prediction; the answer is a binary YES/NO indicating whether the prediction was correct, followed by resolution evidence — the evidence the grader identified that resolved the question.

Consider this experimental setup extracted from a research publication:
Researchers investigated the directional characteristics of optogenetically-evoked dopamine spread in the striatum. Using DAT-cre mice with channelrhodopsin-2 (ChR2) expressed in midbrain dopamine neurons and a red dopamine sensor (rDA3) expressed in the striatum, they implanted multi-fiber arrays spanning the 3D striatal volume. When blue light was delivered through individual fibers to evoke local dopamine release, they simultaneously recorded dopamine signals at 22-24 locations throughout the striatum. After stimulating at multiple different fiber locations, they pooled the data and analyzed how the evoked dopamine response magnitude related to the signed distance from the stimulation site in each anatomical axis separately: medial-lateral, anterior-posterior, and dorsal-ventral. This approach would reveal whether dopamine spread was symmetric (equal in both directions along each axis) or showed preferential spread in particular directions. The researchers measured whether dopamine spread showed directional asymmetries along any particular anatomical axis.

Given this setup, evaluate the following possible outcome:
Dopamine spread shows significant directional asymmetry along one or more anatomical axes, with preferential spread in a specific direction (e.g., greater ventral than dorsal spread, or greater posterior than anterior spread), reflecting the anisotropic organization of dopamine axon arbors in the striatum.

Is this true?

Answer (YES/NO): YES